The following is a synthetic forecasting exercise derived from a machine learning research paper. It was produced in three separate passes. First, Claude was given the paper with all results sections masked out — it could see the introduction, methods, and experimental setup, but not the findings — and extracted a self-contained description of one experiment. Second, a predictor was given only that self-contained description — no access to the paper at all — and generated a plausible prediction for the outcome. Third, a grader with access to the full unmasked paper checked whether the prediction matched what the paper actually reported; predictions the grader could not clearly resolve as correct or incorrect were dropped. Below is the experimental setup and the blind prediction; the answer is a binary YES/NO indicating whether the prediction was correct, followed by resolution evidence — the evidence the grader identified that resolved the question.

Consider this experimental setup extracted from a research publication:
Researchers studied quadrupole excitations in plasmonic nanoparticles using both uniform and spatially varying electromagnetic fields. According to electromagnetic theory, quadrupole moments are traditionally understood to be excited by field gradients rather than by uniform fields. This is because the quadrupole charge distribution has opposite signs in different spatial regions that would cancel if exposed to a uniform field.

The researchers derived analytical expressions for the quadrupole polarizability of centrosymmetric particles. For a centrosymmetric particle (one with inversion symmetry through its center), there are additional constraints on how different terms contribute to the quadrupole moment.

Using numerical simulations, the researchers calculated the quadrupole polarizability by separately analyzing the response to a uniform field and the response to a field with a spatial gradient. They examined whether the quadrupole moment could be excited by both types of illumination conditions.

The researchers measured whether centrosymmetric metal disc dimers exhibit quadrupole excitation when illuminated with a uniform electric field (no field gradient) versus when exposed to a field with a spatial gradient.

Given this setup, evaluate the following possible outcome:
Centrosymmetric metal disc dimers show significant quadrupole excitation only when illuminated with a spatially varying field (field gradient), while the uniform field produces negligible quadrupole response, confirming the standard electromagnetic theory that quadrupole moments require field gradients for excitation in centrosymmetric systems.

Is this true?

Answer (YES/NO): NO